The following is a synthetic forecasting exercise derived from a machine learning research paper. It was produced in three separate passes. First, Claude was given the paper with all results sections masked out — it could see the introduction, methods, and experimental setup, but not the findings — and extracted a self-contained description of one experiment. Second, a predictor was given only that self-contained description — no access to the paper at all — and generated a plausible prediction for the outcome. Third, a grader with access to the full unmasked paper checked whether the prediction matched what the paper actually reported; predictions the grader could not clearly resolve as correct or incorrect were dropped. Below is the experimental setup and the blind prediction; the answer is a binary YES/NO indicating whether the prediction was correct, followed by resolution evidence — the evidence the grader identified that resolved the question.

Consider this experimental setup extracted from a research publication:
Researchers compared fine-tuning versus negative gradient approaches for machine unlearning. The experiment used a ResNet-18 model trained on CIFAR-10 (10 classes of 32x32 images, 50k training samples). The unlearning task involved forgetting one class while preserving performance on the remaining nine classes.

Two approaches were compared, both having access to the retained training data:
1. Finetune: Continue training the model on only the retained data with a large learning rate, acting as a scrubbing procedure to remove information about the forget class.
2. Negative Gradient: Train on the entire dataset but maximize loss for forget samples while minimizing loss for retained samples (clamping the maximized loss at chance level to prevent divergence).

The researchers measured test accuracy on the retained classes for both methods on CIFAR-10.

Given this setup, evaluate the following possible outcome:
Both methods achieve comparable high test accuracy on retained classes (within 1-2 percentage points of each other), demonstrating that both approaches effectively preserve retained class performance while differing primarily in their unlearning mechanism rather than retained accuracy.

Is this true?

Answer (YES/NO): NO